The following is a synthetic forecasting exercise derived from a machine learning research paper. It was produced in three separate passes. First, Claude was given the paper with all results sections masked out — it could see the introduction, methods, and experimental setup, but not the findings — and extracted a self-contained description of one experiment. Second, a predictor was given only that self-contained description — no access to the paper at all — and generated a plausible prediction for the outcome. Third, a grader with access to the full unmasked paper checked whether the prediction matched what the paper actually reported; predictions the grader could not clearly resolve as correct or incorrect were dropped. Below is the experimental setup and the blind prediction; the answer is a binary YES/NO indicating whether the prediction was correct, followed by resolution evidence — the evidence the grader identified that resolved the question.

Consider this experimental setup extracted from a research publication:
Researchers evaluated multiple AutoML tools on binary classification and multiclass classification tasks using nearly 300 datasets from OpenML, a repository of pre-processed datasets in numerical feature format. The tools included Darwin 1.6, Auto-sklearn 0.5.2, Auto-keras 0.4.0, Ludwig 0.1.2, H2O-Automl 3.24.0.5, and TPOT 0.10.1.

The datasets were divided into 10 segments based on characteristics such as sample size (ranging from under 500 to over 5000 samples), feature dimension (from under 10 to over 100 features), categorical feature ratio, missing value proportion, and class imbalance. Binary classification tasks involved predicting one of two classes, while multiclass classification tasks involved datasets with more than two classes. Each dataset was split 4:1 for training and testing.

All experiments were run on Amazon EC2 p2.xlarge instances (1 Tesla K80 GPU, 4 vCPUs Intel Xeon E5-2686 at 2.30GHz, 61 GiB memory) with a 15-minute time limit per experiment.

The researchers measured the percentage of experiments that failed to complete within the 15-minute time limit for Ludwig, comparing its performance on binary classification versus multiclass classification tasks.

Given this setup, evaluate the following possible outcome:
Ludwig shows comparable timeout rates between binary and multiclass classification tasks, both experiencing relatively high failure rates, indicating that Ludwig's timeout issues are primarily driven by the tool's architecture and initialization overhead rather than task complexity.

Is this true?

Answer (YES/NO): NO